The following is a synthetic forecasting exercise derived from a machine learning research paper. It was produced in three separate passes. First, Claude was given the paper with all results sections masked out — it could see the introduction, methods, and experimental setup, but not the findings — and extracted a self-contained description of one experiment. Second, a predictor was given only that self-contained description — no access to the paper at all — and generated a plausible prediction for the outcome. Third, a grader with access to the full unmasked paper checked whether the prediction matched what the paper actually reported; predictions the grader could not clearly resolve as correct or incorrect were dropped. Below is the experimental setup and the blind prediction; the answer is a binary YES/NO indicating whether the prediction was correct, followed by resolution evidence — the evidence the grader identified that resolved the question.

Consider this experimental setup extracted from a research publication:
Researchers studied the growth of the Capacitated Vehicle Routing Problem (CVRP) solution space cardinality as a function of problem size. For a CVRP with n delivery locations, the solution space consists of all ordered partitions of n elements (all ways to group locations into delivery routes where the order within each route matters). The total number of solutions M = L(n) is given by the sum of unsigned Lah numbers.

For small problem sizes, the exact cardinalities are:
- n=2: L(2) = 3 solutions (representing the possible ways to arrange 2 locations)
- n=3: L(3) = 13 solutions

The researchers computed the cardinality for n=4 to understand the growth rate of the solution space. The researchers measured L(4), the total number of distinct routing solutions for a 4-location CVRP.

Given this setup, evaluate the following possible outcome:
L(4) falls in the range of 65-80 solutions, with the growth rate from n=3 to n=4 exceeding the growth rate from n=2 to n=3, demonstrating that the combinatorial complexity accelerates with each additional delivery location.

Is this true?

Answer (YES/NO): YES